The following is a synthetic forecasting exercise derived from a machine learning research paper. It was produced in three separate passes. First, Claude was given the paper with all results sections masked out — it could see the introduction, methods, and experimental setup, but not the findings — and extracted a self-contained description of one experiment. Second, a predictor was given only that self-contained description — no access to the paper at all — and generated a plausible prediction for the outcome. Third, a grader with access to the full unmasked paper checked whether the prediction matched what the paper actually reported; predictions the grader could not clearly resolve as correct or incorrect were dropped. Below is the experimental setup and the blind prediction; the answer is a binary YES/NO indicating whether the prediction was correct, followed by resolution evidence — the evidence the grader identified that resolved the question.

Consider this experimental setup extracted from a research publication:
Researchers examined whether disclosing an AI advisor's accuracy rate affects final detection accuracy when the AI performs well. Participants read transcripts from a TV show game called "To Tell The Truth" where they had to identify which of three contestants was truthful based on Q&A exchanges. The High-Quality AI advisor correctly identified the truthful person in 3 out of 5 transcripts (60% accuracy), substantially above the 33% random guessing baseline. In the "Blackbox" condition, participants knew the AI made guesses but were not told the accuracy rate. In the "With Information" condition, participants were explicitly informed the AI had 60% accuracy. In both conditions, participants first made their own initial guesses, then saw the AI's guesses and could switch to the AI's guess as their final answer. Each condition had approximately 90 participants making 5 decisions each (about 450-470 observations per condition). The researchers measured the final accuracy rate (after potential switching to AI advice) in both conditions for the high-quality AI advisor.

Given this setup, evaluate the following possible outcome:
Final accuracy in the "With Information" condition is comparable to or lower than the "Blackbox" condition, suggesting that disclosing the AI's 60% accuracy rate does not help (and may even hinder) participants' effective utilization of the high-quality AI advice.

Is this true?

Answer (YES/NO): YES